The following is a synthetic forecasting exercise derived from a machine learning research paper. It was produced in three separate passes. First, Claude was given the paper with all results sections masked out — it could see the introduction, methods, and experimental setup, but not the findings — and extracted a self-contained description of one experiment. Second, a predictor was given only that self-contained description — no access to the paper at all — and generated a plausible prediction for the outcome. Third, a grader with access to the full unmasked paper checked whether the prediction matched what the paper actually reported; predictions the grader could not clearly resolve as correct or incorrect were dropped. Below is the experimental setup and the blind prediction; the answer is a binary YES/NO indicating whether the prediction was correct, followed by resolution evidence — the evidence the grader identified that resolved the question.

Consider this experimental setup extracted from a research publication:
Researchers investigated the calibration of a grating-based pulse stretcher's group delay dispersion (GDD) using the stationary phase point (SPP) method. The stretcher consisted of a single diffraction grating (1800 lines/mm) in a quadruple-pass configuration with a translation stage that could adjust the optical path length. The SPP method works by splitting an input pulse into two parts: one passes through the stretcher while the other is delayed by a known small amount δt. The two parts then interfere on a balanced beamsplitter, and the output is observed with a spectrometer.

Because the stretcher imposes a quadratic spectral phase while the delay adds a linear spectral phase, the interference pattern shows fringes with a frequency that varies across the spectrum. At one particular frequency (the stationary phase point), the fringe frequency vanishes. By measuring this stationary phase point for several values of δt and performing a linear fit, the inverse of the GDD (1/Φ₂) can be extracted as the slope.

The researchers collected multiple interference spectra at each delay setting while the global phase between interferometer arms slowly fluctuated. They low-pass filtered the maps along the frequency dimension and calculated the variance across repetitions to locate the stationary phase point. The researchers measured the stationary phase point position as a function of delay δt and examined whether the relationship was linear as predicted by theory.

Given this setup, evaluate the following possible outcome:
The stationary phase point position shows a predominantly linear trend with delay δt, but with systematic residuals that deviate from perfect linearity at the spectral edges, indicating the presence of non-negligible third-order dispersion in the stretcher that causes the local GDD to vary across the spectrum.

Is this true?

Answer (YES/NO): NO